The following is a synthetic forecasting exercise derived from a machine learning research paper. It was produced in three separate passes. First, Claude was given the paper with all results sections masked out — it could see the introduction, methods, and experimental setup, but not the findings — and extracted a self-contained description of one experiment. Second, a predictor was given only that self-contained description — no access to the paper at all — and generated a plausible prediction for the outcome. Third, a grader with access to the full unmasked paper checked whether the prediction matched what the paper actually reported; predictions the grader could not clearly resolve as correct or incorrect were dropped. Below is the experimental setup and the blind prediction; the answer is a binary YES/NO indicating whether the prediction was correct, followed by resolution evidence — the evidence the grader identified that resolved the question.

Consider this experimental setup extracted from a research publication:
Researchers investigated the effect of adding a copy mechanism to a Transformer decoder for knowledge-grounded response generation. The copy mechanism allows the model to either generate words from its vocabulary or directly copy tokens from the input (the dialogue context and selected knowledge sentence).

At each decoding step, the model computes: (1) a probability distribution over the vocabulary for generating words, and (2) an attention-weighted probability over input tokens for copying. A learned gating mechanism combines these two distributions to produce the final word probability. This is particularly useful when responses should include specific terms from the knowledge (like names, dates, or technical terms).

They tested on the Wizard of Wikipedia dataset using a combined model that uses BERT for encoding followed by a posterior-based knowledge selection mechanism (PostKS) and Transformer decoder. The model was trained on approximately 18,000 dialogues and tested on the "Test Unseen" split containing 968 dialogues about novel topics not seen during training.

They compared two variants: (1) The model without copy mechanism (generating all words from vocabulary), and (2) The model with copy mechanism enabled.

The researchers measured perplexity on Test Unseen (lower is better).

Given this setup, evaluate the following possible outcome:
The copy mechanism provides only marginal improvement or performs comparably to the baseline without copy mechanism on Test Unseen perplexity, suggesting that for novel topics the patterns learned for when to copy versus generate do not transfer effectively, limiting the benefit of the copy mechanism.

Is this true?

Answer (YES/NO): NO